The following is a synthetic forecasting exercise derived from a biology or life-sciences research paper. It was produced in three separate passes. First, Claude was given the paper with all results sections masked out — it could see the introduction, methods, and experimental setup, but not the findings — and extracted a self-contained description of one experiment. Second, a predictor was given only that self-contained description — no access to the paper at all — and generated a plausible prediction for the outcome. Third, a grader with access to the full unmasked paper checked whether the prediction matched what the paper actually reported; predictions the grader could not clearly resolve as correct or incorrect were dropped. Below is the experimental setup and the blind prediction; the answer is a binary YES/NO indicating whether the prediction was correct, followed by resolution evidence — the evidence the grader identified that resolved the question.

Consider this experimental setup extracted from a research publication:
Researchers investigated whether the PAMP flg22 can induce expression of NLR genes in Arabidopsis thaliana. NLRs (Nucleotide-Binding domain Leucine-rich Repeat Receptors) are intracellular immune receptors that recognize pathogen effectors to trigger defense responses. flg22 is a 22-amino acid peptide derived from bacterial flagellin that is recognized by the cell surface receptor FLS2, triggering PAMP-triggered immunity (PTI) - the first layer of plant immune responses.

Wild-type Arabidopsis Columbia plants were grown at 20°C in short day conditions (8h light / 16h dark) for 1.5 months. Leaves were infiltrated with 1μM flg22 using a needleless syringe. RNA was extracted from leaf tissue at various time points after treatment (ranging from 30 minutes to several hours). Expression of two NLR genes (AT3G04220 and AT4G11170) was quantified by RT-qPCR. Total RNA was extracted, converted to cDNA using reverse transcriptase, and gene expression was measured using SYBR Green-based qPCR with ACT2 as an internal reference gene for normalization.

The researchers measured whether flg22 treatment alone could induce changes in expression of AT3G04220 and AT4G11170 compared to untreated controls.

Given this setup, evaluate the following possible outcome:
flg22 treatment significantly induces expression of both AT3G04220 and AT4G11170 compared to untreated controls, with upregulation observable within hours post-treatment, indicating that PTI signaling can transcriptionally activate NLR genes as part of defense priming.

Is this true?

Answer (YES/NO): YES